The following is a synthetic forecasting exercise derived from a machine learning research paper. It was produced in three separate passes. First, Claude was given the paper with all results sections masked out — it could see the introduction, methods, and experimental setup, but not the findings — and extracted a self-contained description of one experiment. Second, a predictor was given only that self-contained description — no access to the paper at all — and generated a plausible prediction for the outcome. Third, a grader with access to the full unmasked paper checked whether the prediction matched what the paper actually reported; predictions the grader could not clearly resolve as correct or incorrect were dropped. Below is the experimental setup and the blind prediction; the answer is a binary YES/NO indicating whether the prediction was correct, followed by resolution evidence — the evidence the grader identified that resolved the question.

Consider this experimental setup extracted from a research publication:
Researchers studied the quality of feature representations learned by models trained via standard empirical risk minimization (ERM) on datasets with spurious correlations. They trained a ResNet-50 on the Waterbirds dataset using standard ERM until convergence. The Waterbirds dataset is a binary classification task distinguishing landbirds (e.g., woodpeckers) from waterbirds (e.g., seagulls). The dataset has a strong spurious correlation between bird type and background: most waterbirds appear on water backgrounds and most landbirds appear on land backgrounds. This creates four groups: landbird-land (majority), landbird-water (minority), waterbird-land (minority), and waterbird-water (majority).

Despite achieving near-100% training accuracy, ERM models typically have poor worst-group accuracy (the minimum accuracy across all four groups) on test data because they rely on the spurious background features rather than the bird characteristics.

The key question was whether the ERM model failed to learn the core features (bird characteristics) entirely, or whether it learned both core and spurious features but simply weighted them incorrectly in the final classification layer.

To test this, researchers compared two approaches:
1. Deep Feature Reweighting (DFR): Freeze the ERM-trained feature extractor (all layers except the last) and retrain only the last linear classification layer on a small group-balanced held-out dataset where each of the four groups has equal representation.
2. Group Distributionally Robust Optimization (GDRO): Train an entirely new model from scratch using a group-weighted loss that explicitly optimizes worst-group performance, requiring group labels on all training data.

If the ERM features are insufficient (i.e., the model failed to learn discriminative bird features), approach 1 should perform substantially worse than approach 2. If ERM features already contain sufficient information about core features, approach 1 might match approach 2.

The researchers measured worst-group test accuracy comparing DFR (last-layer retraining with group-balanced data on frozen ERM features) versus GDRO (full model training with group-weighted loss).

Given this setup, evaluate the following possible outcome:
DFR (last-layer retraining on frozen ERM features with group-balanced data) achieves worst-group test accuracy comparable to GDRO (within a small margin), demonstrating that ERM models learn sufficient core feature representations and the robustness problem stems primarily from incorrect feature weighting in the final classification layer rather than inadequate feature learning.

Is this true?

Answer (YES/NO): YES